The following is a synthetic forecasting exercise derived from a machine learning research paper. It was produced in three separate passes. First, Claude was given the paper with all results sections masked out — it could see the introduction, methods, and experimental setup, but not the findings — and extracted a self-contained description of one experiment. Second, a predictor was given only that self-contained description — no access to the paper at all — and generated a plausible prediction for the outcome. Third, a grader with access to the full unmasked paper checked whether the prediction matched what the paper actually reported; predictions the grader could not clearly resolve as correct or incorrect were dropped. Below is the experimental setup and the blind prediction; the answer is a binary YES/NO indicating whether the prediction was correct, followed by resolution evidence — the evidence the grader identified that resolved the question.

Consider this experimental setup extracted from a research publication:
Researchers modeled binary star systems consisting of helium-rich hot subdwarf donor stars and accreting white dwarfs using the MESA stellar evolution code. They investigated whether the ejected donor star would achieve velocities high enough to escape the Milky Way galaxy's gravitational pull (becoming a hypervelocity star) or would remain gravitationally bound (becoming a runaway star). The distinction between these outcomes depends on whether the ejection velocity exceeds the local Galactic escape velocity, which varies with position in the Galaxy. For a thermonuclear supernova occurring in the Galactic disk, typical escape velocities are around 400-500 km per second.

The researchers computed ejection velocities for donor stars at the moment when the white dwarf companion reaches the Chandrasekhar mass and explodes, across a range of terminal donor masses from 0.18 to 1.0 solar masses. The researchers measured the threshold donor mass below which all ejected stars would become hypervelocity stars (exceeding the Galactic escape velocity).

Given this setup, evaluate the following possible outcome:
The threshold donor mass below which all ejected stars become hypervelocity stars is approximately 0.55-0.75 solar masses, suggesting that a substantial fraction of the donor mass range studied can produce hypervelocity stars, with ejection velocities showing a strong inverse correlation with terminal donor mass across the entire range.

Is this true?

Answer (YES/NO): NO